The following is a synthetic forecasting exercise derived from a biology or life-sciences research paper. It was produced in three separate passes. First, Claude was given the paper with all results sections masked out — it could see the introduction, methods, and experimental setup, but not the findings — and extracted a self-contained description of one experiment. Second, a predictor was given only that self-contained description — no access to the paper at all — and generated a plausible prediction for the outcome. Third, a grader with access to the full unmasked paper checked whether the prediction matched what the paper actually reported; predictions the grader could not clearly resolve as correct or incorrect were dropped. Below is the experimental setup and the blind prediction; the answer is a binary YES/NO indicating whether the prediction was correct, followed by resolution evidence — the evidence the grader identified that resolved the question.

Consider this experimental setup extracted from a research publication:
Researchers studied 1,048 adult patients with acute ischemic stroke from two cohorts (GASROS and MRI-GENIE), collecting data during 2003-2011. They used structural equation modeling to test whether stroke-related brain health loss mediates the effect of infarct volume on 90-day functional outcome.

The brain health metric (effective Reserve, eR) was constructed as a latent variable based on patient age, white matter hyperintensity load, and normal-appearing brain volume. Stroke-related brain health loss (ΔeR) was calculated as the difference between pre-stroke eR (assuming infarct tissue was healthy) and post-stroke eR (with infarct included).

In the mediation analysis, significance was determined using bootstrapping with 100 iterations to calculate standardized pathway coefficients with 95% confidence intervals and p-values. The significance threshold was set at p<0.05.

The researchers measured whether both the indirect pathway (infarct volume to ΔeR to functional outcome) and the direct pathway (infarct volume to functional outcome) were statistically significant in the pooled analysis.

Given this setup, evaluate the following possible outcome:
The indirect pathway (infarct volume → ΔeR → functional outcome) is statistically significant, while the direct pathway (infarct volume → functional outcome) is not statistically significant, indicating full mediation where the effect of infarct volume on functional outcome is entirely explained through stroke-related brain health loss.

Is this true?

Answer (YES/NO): NO